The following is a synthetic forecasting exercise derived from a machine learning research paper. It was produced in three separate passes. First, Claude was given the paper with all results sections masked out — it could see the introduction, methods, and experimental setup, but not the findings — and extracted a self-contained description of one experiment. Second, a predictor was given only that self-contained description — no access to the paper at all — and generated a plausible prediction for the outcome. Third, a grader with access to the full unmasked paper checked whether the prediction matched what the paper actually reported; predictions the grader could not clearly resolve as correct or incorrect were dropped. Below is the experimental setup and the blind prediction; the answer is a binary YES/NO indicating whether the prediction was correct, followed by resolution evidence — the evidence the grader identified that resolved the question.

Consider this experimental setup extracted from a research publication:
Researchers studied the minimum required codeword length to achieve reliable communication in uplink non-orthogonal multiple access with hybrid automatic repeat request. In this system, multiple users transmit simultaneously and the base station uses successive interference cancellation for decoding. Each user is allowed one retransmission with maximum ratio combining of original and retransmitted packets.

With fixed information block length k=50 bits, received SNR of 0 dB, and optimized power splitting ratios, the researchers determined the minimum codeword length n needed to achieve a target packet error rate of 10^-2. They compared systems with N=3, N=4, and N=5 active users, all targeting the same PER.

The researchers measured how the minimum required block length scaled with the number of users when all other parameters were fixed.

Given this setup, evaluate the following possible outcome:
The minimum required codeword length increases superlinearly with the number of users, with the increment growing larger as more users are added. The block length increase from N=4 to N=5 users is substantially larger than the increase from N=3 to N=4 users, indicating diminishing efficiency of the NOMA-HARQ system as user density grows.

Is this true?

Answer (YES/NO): NO